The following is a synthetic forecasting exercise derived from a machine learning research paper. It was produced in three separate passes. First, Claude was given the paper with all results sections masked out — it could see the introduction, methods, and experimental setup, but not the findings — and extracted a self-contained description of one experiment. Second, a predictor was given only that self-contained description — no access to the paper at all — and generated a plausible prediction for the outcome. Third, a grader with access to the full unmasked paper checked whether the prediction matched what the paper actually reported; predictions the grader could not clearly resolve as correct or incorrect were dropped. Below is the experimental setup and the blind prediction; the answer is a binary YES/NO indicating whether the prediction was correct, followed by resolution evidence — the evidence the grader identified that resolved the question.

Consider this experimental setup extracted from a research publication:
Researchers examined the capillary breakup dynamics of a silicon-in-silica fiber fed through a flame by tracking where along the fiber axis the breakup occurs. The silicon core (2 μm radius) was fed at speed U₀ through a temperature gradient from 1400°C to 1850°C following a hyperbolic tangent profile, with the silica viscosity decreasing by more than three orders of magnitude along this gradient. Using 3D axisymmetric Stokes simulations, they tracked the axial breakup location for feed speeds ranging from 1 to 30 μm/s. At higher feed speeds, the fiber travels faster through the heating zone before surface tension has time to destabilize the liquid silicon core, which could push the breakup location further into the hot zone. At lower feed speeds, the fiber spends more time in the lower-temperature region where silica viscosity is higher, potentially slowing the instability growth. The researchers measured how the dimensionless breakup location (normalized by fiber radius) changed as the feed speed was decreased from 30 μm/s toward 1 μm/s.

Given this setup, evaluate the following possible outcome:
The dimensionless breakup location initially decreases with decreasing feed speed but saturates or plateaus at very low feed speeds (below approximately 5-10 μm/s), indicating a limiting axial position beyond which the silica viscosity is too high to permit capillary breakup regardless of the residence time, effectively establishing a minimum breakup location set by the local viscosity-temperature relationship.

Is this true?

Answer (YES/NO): NO